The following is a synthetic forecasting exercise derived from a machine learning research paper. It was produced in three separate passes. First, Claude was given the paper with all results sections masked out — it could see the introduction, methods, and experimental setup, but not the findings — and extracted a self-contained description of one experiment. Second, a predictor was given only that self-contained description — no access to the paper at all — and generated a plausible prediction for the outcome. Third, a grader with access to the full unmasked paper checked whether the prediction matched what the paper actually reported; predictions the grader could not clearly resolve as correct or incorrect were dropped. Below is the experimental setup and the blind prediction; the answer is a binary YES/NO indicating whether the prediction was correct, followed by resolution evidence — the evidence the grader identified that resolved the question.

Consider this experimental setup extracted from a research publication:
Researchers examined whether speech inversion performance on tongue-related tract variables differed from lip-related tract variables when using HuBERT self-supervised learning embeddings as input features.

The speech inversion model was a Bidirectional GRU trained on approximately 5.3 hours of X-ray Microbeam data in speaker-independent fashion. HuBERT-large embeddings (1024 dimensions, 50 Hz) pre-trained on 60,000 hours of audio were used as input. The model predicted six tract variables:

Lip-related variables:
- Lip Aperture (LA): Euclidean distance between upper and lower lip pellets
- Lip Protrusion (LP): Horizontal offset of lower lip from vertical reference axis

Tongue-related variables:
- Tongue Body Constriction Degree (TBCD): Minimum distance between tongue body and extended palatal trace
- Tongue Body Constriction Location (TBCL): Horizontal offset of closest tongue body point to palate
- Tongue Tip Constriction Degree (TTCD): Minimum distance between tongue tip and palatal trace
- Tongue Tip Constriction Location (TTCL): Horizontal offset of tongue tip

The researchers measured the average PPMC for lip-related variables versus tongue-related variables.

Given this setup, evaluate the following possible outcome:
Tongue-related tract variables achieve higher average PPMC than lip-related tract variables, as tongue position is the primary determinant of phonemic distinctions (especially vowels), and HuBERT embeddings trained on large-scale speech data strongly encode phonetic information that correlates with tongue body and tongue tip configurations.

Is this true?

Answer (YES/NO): YES